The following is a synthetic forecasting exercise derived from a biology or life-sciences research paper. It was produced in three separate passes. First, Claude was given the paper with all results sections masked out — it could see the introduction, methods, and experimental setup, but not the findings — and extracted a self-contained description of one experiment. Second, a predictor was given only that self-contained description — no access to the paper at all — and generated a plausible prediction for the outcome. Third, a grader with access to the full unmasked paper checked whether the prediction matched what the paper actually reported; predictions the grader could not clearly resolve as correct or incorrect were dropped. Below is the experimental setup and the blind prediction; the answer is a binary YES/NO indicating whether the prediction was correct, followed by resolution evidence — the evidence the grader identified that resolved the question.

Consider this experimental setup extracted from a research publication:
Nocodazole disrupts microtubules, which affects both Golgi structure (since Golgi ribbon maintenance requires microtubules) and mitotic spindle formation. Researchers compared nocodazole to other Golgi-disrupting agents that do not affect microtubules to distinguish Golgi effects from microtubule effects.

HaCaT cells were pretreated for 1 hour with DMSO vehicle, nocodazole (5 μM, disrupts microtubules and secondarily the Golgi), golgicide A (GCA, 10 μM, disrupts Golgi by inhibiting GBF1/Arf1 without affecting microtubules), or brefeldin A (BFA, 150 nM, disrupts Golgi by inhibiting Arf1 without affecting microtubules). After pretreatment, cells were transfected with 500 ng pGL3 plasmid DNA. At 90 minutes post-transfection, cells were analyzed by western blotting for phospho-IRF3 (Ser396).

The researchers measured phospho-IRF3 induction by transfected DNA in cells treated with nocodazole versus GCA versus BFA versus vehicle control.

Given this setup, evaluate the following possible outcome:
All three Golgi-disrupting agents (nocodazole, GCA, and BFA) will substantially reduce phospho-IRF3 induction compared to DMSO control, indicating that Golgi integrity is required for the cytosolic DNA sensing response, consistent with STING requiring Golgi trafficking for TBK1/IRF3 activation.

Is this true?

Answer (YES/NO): NO